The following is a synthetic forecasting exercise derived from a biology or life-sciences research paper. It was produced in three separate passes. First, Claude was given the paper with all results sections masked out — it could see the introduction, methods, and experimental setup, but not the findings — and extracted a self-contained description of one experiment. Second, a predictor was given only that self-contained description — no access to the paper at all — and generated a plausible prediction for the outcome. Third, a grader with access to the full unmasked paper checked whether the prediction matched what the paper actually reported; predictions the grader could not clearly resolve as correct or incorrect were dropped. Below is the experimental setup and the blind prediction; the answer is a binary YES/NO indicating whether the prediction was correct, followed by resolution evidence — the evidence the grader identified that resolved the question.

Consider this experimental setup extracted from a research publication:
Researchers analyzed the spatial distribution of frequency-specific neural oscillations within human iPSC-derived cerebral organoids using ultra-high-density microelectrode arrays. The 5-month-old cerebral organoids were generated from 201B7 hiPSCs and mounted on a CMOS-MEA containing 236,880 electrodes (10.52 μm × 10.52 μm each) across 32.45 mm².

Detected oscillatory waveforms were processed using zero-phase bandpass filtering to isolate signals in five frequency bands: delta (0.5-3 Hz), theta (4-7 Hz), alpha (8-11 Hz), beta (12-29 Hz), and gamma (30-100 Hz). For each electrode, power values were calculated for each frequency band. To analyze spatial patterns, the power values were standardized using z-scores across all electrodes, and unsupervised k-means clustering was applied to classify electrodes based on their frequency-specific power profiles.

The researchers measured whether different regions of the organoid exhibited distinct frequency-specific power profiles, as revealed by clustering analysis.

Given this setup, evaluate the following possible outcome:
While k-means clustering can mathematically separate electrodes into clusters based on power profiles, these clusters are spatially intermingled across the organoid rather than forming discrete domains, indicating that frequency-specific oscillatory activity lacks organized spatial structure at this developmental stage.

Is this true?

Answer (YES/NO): NO